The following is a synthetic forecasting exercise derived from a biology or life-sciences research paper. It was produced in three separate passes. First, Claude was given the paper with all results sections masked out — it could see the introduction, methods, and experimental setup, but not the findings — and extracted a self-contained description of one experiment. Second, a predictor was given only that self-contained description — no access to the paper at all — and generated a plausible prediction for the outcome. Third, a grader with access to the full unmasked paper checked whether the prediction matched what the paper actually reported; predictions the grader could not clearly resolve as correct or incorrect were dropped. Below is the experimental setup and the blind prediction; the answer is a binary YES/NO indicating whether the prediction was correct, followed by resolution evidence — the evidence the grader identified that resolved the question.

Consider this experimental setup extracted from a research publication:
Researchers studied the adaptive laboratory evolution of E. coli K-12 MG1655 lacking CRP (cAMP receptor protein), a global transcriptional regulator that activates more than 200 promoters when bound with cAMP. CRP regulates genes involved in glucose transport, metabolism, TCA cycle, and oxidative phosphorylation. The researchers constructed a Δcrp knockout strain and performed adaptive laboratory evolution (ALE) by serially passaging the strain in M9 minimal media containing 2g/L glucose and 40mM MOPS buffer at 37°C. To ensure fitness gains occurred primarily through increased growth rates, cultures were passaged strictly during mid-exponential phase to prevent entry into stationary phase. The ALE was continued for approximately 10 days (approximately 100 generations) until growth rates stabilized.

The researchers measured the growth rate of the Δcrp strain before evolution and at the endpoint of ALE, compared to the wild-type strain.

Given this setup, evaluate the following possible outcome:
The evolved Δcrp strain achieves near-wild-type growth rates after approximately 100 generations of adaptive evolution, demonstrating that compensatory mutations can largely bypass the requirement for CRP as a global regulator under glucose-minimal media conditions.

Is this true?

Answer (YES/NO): YES